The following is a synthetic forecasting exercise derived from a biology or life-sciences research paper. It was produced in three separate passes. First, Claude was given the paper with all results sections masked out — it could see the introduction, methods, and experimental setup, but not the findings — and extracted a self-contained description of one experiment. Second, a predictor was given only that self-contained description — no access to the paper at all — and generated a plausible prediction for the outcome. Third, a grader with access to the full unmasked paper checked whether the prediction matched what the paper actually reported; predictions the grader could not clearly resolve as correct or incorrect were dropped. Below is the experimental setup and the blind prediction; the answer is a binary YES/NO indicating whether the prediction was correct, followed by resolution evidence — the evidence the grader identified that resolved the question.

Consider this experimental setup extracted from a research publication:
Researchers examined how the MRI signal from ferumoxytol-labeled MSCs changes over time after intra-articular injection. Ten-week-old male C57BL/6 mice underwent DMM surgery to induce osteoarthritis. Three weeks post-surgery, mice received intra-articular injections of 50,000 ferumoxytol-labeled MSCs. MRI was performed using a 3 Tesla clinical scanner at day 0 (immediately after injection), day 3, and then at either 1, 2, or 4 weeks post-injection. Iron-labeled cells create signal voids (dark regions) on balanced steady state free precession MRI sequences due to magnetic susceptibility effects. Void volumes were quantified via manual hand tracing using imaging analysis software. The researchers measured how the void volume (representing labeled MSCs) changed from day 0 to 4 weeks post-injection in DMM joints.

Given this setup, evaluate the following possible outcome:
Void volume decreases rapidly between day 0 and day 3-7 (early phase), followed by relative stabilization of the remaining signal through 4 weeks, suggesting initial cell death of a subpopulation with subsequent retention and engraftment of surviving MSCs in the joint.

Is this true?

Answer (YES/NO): NO